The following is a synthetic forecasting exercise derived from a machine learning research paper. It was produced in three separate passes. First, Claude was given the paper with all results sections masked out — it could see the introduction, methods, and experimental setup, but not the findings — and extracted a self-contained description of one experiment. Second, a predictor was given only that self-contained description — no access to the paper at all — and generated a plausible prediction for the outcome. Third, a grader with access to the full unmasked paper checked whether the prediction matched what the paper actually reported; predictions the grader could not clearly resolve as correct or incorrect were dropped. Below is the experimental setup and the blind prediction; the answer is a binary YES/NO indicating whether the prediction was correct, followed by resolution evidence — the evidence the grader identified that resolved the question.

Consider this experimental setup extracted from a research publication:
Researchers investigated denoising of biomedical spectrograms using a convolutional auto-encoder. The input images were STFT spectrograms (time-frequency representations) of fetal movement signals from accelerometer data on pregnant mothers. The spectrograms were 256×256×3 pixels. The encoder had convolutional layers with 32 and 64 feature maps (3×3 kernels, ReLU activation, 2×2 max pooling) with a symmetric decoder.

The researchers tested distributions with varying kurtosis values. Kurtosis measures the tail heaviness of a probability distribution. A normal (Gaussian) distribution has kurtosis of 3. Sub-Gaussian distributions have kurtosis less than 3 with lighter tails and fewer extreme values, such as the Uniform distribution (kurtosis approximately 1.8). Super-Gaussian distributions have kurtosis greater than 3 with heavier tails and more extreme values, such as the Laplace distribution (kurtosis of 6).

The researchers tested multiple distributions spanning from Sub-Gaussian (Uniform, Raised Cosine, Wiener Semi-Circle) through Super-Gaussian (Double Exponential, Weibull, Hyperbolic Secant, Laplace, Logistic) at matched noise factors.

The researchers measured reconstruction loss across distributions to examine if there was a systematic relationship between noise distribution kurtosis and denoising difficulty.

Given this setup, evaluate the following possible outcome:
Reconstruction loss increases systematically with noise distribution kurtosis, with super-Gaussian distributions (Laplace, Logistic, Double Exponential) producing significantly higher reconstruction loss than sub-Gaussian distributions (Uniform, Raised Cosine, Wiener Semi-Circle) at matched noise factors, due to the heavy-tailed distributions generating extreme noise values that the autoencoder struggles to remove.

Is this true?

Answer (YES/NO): NO